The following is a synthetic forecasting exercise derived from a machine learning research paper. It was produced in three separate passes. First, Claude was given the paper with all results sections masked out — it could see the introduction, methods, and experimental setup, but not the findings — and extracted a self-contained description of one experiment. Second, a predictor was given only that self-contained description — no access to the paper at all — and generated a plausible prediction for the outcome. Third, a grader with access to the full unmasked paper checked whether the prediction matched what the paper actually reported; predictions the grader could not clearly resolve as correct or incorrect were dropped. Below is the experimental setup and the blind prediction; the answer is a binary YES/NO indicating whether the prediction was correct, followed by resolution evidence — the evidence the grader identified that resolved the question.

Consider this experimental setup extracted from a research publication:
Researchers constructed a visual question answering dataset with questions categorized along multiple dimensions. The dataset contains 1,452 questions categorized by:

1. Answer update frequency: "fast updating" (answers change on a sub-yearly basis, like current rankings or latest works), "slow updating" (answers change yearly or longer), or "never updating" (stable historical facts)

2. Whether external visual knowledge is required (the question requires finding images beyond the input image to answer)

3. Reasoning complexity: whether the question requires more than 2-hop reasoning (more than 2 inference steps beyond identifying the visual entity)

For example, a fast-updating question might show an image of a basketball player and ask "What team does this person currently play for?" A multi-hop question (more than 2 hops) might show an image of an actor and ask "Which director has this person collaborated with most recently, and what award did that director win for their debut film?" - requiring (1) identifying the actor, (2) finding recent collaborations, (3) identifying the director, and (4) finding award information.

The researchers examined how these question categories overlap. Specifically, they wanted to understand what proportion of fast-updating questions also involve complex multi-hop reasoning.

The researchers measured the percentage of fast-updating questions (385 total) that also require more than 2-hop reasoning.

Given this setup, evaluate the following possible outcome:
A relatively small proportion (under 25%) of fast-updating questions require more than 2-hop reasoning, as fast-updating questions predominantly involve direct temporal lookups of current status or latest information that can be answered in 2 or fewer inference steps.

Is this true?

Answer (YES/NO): NO